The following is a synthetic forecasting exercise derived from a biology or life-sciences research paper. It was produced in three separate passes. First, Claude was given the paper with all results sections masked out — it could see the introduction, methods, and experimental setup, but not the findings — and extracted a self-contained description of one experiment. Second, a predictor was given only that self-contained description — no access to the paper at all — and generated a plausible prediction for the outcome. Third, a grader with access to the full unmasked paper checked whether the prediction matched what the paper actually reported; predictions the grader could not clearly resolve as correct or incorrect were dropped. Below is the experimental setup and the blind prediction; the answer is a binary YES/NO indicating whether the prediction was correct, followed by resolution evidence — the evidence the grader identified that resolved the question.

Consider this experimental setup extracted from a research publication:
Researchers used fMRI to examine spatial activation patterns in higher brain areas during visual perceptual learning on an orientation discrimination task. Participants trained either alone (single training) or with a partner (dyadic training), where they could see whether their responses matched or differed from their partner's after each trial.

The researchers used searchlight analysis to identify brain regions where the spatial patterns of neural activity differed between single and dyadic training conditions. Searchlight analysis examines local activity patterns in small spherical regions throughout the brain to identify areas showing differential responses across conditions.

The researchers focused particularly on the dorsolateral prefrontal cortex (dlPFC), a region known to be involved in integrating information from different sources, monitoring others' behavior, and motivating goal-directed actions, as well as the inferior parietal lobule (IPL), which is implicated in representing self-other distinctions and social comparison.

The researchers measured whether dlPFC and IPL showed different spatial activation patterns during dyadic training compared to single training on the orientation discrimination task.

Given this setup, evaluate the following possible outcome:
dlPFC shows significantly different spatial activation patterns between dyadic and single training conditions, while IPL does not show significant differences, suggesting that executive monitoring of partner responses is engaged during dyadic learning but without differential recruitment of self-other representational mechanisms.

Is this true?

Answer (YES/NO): NO